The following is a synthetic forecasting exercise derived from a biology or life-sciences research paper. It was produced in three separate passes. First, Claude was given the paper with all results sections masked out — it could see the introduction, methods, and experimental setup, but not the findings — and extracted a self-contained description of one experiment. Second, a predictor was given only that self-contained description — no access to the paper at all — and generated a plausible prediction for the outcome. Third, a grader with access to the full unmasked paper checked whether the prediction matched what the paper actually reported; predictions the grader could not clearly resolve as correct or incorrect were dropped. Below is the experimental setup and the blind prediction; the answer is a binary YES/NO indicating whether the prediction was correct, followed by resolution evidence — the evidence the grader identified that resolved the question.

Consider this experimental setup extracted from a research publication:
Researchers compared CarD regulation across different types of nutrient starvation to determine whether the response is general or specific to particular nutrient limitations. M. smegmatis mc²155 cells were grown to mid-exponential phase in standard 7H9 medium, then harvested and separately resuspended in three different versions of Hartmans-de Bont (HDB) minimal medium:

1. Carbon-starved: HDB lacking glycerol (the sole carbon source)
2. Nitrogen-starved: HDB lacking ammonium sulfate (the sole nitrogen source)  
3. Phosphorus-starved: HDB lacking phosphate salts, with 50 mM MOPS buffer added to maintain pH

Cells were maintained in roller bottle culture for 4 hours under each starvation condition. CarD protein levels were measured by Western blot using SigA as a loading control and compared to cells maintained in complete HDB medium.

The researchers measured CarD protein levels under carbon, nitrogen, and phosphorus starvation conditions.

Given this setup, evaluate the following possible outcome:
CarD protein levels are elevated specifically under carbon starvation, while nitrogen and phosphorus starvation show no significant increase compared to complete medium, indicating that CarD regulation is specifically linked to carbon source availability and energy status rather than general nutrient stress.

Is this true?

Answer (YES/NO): NO